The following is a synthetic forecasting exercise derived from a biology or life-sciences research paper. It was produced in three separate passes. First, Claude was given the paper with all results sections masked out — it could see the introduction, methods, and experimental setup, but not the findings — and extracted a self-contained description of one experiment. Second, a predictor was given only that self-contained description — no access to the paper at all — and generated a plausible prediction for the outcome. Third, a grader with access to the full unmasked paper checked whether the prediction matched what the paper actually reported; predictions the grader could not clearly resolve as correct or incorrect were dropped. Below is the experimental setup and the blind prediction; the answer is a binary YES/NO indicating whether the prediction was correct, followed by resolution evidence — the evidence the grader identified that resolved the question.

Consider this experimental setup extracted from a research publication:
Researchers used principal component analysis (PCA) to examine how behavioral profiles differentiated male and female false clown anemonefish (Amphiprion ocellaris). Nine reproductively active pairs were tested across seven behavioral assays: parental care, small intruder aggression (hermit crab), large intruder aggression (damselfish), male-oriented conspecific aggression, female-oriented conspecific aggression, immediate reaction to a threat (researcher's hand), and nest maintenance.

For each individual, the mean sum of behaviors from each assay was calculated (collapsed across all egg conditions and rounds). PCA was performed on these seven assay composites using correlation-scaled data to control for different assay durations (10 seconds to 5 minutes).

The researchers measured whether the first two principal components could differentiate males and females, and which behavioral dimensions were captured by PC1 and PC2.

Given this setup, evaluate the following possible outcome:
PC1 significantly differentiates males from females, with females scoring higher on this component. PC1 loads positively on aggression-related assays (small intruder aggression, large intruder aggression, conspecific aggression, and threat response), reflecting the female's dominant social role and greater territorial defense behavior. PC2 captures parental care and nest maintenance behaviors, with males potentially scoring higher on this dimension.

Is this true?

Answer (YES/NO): NO